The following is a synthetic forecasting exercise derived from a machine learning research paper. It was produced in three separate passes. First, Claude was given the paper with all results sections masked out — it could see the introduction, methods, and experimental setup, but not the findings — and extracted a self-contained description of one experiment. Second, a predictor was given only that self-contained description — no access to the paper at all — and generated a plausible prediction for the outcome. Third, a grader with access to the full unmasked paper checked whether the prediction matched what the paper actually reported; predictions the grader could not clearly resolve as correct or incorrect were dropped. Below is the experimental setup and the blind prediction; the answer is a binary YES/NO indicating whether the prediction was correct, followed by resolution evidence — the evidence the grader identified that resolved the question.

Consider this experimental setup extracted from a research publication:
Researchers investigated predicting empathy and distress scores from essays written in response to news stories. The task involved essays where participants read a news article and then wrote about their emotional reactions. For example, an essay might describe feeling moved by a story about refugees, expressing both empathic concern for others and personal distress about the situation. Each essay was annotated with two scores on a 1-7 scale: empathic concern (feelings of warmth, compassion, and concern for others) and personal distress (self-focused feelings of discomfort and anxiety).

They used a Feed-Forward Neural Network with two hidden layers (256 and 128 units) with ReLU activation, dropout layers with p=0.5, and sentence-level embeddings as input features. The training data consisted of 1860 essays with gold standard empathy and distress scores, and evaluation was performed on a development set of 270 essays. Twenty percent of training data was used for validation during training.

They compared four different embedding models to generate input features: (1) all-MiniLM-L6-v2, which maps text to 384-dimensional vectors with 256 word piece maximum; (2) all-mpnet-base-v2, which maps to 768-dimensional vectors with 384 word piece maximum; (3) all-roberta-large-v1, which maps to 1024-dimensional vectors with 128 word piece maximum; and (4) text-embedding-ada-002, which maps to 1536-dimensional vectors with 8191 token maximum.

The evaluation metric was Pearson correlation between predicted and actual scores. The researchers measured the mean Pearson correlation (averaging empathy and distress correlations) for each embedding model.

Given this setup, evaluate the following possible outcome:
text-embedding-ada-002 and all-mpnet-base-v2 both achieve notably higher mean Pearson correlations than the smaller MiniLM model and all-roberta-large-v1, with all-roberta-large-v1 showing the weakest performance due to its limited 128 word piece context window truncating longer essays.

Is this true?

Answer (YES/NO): NO